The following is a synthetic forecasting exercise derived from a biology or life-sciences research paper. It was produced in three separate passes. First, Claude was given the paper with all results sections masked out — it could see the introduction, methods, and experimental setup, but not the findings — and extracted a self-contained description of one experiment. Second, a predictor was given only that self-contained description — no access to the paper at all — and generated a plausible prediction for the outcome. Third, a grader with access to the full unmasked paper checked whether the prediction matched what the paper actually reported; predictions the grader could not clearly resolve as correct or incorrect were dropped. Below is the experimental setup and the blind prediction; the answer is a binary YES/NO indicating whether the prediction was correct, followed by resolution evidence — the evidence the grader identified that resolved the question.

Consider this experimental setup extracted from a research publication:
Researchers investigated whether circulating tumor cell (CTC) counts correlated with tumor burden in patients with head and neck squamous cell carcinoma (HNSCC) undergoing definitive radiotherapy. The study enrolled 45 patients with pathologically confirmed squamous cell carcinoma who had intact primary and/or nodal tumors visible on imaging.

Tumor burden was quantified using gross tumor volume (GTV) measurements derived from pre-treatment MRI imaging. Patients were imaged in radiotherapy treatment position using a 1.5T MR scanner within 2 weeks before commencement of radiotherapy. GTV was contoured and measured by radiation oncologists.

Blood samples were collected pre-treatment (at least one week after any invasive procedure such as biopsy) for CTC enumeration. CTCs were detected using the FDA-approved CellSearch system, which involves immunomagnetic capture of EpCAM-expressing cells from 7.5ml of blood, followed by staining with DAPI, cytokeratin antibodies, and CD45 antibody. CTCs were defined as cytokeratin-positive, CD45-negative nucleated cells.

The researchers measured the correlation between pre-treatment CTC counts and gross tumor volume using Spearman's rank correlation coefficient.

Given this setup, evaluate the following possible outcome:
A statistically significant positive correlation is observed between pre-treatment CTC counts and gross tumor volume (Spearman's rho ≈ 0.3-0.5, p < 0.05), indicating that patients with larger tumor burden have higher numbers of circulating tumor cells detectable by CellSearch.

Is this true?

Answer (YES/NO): NO